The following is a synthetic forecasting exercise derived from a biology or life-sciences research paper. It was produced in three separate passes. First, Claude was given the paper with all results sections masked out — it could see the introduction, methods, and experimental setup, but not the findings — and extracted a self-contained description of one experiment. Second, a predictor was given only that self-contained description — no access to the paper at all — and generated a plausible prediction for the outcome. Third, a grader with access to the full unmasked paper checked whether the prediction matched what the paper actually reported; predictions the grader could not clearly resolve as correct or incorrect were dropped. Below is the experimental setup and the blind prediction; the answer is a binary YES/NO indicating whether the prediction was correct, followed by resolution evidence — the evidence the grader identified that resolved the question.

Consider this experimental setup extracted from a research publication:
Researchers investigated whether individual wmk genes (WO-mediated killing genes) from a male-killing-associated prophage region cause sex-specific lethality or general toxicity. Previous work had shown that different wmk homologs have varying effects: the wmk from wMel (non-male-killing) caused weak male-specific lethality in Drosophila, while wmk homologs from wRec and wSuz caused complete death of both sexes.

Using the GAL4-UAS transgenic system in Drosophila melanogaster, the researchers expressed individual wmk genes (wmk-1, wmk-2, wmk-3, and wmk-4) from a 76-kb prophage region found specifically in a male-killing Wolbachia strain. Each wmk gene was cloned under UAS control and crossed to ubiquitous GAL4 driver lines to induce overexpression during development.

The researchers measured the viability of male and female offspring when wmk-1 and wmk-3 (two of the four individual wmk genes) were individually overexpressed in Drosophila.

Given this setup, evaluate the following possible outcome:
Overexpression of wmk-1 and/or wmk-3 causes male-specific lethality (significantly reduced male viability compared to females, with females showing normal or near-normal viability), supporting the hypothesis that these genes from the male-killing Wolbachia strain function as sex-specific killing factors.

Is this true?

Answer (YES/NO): NO